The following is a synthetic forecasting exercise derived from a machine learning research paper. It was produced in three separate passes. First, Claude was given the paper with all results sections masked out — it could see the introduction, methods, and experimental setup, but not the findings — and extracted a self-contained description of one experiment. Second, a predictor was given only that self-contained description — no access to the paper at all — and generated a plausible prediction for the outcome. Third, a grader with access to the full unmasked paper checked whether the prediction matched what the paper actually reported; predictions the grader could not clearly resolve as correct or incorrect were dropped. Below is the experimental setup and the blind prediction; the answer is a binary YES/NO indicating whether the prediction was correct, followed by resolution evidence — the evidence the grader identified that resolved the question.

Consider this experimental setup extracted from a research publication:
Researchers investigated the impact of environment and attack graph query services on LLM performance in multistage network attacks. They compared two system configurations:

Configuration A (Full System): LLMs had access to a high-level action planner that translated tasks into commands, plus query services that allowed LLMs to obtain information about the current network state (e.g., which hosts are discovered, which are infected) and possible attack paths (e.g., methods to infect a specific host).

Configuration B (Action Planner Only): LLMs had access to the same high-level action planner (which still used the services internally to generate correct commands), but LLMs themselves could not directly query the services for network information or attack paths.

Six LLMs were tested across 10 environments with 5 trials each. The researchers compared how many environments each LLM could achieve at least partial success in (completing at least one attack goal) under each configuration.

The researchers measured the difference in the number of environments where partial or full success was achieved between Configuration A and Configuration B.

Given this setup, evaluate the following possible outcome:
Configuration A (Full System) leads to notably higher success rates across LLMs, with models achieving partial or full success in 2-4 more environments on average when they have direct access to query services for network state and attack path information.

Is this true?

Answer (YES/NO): NO